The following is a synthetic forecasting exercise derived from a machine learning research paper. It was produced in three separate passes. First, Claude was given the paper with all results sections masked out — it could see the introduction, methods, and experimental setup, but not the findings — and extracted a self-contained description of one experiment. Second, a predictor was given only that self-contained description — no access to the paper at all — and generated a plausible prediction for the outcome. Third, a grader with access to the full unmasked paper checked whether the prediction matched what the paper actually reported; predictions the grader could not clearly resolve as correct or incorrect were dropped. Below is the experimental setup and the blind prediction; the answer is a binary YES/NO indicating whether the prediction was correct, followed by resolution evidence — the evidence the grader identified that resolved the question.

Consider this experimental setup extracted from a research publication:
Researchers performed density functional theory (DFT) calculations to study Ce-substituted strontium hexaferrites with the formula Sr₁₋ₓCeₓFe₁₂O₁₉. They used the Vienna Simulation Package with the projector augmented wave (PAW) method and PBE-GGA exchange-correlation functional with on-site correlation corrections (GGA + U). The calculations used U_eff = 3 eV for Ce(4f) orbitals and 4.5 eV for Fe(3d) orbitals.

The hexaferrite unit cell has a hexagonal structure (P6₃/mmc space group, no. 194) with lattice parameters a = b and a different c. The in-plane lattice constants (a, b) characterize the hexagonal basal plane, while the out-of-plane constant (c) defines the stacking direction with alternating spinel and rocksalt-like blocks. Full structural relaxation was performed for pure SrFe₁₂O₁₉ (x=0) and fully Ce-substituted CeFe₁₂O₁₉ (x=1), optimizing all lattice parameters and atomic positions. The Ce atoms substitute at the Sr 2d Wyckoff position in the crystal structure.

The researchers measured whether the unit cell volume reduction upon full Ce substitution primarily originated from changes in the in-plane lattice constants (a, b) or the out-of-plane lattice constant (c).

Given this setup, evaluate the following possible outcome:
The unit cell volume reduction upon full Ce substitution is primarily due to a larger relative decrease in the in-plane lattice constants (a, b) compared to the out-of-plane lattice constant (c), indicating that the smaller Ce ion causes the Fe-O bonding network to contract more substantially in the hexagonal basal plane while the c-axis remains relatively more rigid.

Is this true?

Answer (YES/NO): NO